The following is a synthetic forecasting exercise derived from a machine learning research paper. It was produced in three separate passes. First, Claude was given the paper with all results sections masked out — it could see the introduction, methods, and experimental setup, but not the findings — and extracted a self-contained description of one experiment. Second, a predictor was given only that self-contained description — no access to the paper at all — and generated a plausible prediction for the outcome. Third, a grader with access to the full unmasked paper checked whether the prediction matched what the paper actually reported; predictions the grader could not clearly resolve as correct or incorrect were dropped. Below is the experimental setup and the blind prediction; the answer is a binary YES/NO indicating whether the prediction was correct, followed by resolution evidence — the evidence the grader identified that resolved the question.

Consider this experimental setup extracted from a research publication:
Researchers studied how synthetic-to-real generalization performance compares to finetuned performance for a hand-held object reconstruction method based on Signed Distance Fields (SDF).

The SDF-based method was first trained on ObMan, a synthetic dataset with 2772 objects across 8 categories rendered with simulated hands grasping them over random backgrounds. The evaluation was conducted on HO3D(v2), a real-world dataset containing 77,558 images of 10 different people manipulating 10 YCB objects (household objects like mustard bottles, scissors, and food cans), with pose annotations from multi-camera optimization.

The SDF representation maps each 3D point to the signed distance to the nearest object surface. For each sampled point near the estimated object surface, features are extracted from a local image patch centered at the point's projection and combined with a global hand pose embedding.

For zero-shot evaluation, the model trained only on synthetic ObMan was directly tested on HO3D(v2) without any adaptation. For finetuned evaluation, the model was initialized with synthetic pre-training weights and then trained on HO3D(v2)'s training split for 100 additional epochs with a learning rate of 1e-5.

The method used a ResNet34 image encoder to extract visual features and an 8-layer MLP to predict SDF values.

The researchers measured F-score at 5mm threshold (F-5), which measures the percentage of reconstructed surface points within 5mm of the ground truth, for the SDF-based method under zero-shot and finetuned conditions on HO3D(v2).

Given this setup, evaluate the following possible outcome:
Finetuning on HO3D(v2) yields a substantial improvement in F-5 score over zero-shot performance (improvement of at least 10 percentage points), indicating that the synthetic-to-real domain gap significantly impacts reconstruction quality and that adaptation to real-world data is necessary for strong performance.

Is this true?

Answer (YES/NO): NO